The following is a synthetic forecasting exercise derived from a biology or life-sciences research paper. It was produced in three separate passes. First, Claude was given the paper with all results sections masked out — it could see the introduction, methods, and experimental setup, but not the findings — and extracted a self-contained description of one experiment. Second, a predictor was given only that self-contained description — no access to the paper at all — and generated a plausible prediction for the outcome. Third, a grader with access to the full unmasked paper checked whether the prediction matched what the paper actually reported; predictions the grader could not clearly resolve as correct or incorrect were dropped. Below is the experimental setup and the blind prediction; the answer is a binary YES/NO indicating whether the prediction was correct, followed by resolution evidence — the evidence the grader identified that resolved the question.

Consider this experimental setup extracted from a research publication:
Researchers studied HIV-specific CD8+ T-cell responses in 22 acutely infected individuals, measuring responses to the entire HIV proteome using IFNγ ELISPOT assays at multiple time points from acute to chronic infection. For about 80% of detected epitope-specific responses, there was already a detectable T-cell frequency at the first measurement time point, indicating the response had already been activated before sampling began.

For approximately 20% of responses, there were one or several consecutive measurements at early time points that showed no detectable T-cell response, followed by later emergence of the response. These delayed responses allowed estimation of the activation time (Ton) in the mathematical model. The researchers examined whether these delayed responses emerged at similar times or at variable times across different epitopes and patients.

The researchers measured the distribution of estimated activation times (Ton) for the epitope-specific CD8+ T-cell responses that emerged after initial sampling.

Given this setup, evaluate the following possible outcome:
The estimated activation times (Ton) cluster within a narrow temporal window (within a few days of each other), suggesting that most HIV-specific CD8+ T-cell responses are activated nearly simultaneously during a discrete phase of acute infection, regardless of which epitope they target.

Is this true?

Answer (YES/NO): NO